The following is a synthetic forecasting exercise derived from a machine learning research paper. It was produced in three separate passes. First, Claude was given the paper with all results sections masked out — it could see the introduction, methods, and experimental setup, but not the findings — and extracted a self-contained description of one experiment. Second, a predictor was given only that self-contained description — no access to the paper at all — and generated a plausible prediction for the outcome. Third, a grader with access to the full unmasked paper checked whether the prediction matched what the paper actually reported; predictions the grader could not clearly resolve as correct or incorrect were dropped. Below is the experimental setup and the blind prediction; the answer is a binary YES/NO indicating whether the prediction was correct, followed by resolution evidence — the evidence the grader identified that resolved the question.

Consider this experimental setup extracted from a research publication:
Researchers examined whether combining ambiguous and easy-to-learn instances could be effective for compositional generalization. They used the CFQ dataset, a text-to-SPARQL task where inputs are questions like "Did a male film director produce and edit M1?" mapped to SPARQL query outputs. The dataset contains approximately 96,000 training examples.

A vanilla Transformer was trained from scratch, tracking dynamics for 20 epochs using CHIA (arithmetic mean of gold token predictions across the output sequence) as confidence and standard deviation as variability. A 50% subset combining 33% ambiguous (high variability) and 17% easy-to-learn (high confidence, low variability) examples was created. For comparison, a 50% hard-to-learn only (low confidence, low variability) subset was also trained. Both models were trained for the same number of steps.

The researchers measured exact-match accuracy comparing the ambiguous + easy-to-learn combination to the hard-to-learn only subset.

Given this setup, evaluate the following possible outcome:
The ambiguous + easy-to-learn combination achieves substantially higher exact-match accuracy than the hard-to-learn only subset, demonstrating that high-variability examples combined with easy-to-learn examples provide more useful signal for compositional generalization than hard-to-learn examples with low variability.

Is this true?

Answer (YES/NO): NO